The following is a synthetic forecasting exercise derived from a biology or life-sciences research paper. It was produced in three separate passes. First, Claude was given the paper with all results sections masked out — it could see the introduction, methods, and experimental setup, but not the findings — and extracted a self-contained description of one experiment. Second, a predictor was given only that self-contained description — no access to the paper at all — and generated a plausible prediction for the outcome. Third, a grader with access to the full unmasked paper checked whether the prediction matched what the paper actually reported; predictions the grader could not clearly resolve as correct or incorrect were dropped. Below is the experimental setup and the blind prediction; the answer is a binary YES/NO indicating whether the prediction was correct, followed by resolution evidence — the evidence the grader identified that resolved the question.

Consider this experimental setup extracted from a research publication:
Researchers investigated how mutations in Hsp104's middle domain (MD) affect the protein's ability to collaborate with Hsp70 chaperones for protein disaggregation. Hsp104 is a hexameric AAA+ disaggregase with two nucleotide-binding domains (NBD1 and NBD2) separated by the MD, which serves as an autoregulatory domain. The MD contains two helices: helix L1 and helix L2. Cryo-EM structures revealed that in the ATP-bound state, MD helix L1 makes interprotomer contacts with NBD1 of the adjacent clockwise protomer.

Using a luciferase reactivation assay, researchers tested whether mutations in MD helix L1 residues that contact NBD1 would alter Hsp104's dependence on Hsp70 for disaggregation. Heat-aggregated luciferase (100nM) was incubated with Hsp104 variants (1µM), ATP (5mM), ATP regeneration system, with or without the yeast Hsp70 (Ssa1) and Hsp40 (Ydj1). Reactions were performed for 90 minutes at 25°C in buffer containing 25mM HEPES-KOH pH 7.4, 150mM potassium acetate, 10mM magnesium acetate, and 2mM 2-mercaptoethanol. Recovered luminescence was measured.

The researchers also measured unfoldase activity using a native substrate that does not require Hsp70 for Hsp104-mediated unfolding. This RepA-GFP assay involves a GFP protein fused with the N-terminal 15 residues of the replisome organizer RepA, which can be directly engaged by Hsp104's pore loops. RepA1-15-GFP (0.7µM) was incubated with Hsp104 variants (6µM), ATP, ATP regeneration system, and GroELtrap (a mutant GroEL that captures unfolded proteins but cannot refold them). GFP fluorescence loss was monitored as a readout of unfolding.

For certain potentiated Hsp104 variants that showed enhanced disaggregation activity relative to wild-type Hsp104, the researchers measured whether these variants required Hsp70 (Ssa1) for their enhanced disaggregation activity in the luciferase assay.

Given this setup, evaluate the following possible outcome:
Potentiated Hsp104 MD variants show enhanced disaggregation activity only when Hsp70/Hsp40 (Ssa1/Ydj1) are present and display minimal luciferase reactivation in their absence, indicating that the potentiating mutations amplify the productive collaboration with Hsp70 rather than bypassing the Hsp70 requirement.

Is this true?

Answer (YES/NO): NO